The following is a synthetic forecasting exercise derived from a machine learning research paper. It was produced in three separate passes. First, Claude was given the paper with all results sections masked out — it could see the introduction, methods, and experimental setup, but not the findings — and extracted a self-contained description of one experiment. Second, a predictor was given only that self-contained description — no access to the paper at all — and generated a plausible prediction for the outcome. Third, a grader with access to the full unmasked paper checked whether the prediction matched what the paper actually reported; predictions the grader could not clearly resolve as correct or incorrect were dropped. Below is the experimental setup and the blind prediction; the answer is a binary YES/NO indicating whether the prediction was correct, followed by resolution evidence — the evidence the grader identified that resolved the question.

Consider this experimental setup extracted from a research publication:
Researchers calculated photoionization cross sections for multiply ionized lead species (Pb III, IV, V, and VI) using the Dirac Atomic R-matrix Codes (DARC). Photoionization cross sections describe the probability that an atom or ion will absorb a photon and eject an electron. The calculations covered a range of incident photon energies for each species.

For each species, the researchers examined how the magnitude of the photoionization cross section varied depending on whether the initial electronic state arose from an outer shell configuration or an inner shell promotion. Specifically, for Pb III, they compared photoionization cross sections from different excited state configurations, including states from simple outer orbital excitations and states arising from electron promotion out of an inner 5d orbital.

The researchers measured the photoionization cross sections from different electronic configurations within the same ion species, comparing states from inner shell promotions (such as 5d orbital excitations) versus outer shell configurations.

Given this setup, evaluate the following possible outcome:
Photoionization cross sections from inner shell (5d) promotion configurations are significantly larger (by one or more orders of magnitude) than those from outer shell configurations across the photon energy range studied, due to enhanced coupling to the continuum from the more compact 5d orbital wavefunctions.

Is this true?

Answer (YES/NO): NO